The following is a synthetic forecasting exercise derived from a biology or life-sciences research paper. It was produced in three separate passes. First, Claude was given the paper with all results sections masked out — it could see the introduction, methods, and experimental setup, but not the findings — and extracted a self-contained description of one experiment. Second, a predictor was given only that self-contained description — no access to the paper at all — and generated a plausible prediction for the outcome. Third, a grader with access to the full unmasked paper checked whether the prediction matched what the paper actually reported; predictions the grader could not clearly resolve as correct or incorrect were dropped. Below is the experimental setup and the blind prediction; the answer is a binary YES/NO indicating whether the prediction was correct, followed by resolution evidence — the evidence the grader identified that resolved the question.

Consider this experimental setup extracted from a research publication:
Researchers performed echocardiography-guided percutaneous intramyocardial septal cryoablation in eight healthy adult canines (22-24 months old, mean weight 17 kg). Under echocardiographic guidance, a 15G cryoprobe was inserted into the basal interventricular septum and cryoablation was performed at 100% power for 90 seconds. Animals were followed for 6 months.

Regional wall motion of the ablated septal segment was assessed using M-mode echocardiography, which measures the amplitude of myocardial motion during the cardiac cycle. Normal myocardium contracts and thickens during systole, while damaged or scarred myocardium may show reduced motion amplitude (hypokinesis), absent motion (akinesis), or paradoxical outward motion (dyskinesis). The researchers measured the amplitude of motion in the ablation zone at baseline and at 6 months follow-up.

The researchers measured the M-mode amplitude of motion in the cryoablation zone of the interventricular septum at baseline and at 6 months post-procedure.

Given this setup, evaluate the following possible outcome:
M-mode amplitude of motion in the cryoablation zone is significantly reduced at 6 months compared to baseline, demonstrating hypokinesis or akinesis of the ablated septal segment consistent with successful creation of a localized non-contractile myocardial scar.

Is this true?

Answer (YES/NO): YES